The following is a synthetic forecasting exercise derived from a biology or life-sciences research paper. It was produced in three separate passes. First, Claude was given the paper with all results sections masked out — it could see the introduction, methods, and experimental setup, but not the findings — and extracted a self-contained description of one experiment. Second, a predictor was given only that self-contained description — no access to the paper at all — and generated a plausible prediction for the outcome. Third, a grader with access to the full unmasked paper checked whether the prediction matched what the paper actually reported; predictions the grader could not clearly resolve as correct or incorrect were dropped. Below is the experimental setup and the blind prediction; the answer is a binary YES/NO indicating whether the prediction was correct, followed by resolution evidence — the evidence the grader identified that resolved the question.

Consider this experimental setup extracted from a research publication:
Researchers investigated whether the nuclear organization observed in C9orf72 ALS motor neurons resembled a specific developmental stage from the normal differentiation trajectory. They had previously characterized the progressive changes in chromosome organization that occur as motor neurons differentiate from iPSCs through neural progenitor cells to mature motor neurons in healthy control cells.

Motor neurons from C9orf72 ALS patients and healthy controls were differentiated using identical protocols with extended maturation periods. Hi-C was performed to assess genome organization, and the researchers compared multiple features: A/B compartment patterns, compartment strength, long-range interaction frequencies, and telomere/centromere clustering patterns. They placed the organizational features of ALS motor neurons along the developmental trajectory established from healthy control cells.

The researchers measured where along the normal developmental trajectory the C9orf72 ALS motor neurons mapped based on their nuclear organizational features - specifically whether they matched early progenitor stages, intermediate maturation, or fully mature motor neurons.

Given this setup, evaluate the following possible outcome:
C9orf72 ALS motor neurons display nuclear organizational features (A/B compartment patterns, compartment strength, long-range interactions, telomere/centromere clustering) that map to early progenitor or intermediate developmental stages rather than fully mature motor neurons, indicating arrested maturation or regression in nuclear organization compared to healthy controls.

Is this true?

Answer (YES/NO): YES